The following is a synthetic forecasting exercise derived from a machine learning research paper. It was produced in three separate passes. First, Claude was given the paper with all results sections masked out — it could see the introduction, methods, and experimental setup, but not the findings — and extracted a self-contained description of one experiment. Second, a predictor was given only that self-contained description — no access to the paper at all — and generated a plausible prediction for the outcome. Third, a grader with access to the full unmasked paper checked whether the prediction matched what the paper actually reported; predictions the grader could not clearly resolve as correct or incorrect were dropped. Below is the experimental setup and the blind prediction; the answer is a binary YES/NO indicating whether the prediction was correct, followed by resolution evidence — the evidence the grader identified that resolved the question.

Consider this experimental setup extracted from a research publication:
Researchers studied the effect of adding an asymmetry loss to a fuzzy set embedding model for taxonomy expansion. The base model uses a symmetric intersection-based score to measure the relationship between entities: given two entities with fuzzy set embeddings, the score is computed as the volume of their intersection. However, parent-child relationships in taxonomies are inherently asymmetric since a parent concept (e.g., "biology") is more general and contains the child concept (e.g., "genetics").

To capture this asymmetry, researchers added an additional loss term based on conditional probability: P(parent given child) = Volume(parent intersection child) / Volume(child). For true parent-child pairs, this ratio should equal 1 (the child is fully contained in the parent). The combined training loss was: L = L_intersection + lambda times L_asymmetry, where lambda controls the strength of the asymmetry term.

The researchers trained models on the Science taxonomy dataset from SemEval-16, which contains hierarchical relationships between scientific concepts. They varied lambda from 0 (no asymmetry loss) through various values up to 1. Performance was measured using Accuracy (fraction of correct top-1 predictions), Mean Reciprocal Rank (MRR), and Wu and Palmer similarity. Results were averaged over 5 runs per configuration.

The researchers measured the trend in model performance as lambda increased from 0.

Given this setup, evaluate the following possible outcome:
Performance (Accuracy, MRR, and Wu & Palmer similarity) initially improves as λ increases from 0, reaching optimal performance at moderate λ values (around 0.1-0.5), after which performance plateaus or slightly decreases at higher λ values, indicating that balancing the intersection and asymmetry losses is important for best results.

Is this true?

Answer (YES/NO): YES